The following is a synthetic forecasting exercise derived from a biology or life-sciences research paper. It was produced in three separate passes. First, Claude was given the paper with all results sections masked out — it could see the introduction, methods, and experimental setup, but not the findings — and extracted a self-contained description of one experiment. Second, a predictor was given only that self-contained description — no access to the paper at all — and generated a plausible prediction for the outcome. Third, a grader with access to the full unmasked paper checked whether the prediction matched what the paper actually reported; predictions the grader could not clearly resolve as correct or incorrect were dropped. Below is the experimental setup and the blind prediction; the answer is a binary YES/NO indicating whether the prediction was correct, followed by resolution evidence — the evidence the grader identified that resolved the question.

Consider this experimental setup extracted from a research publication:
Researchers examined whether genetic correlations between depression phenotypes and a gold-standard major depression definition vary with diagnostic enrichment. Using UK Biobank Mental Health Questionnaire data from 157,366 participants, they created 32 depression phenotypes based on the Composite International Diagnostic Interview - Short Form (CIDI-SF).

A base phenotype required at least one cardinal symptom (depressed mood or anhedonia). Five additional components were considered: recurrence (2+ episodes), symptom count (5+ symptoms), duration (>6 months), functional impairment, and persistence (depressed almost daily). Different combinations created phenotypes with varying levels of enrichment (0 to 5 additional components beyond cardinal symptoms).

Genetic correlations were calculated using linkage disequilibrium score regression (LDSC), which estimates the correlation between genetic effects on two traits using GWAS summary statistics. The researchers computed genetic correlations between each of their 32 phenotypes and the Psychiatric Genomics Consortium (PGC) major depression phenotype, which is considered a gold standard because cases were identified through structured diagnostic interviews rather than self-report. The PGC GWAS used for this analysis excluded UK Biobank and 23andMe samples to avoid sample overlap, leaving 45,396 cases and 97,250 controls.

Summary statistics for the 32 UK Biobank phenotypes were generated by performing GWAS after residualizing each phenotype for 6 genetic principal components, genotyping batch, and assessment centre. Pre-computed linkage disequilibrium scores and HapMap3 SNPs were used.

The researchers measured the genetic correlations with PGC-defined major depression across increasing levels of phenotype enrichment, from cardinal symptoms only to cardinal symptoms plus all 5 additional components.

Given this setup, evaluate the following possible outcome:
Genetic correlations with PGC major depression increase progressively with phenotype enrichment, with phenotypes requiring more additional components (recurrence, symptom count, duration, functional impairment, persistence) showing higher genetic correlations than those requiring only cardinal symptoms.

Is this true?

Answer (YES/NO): NO